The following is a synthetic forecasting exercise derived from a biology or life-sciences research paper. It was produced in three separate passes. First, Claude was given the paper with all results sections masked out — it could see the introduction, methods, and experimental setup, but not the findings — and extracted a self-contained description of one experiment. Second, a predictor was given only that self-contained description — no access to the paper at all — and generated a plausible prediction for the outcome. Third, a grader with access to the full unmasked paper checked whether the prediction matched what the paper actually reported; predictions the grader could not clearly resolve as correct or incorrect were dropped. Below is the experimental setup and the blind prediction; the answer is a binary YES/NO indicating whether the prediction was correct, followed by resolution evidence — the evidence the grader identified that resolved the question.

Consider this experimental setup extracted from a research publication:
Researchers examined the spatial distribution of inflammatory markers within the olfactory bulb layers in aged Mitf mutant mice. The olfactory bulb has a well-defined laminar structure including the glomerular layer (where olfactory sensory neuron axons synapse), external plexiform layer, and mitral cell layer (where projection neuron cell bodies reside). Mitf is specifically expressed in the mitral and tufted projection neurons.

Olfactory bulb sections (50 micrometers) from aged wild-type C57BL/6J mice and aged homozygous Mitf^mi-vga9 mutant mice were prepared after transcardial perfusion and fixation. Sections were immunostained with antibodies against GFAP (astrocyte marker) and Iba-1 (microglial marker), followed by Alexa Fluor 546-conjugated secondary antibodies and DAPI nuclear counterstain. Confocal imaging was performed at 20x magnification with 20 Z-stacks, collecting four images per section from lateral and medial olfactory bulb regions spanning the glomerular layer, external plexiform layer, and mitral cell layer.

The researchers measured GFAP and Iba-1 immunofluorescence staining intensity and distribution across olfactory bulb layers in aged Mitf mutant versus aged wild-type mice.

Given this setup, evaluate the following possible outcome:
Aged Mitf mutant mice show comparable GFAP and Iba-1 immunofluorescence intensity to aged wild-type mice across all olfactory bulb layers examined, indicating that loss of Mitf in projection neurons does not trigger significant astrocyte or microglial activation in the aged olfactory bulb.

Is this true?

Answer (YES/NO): YES